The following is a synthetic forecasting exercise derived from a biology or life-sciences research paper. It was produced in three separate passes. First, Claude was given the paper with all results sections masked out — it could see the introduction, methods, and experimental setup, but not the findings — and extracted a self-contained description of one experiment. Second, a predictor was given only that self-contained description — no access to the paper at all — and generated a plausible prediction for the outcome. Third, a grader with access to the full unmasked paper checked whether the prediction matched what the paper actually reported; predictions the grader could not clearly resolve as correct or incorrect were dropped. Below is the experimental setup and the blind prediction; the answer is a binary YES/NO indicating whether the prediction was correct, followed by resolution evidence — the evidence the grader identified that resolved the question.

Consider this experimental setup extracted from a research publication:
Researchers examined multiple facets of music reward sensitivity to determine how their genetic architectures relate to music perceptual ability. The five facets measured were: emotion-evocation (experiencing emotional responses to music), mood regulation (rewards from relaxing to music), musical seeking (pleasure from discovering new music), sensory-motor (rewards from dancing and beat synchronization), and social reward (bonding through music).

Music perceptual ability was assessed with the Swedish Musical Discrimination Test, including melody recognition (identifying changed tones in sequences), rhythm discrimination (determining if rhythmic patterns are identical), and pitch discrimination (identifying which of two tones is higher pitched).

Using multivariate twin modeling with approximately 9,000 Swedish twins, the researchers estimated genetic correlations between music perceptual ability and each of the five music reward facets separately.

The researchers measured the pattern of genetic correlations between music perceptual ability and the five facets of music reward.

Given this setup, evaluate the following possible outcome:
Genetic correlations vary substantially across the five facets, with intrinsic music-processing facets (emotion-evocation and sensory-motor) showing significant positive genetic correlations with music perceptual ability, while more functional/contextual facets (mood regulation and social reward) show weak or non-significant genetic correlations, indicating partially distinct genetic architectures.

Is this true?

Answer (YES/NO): NO